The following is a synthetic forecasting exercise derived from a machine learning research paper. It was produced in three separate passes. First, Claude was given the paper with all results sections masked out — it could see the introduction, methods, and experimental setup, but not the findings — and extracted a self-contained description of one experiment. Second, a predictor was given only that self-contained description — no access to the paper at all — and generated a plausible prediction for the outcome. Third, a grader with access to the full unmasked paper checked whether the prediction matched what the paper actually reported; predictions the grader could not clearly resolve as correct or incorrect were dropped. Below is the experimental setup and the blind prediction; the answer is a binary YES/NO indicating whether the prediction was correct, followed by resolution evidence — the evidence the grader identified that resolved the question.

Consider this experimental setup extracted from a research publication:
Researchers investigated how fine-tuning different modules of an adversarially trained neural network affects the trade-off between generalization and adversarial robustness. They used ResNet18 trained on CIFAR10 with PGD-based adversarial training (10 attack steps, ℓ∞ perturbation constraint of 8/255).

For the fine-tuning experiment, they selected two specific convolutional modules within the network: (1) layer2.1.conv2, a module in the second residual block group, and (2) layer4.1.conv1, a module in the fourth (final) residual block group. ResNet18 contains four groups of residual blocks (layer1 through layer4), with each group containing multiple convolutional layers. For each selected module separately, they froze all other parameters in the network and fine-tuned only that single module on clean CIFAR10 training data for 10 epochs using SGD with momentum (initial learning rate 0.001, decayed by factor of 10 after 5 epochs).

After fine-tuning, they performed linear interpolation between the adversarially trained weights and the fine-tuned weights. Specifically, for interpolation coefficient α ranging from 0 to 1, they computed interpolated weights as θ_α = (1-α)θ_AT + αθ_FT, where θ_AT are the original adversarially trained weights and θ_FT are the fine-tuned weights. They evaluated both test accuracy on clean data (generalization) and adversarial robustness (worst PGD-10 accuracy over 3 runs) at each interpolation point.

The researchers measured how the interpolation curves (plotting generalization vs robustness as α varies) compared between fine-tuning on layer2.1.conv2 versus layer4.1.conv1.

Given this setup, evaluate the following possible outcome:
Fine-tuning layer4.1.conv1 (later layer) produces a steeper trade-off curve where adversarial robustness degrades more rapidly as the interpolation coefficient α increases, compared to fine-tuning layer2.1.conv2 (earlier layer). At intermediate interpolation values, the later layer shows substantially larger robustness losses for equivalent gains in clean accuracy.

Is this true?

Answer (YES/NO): YES